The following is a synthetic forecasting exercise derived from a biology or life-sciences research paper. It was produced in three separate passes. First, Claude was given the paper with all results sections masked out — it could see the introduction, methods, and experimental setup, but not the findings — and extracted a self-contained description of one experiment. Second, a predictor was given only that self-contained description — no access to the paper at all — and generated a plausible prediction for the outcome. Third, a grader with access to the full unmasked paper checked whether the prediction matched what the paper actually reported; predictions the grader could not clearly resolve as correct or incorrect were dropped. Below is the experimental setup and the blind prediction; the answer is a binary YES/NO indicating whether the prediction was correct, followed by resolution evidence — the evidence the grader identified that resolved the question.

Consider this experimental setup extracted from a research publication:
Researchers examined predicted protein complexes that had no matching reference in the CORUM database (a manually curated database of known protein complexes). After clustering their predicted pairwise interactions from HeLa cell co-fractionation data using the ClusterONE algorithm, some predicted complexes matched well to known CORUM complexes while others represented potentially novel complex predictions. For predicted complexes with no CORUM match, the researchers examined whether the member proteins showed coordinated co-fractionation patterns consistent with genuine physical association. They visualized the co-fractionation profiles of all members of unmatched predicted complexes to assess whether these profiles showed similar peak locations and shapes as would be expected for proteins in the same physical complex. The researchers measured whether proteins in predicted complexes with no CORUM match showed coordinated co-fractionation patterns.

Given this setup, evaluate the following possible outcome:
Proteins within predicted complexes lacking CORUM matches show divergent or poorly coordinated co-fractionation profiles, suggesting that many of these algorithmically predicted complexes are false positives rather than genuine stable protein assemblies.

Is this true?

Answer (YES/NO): NO